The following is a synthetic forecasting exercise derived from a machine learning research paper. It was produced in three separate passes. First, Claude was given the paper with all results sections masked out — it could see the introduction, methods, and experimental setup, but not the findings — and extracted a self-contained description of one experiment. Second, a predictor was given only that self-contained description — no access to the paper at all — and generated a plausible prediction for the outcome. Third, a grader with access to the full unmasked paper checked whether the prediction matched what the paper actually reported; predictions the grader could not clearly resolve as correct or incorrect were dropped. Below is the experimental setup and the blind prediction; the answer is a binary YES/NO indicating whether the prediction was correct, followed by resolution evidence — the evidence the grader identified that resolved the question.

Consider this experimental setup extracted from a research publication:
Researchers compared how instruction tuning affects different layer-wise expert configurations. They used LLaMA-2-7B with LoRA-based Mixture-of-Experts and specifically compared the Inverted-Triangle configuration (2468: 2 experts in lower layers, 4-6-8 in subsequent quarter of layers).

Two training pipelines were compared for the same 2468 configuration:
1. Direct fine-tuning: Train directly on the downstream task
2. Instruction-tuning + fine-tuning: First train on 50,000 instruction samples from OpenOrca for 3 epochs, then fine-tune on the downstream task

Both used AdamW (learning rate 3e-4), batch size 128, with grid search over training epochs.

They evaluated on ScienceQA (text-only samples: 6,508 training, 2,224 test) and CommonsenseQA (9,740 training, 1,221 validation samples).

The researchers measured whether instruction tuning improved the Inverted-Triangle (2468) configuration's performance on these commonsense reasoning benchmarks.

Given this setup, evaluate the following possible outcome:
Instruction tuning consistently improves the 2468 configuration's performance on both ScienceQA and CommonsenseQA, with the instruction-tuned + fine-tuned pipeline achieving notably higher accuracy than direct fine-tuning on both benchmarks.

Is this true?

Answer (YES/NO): NO